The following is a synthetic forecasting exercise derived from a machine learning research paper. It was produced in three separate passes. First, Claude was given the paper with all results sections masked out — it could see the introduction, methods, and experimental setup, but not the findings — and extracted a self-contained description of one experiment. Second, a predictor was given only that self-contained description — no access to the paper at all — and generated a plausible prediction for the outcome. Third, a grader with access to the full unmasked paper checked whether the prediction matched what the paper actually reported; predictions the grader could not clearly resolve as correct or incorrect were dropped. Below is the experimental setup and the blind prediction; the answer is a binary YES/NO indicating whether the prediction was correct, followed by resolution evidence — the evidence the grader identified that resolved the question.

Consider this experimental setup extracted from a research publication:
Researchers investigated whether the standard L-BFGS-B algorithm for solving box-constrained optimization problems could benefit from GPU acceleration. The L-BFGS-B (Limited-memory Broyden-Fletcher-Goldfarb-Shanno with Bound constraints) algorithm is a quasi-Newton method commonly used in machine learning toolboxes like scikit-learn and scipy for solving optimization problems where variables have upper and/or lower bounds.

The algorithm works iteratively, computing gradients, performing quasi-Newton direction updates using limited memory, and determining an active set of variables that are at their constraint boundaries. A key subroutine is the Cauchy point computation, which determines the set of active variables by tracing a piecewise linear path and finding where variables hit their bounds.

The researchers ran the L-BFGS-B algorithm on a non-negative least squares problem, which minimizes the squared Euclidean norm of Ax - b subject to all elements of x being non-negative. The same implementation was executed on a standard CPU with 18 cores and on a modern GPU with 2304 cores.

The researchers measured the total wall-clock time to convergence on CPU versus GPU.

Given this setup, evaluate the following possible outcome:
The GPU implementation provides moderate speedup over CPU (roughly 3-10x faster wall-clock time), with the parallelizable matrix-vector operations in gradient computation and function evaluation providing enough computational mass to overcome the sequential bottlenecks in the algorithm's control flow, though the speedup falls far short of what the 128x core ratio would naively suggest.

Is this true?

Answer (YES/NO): NO